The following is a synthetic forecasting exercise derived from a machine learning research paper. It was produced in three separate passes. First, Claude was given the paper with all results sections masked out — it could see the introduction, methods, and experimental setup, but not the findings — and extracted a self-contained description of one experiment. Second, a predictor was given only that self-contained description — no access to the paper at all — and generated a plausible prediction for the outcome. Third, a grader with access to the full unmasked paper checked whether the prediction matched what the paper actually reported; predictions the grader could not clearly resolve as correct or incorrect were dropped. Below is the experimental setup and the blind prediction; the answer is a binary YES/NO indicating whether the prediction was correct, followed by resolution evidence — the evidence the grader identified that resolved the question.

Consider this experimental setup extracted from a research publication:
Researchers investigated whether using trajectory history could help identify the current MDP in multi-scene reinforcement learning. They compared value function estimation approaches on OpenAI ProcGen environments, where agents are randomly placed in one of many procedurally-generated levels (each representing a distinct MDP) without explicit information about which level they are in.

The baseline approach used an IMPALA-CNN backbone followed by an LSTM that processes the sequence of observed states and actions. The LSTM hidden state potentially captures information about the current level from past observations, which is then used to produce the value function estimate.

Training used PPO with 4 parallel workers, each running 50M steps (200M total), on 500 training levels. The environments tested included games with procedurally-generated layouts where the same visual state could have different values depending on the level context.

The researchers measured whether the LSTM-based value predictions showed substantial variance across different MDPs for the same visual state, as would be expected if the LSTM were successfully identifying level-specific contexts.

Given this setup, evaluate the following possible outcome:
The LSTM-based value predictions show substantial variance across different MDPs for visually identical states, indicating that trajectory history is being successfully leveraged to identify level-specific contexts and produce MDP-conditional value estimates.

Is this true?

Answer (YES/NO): NO